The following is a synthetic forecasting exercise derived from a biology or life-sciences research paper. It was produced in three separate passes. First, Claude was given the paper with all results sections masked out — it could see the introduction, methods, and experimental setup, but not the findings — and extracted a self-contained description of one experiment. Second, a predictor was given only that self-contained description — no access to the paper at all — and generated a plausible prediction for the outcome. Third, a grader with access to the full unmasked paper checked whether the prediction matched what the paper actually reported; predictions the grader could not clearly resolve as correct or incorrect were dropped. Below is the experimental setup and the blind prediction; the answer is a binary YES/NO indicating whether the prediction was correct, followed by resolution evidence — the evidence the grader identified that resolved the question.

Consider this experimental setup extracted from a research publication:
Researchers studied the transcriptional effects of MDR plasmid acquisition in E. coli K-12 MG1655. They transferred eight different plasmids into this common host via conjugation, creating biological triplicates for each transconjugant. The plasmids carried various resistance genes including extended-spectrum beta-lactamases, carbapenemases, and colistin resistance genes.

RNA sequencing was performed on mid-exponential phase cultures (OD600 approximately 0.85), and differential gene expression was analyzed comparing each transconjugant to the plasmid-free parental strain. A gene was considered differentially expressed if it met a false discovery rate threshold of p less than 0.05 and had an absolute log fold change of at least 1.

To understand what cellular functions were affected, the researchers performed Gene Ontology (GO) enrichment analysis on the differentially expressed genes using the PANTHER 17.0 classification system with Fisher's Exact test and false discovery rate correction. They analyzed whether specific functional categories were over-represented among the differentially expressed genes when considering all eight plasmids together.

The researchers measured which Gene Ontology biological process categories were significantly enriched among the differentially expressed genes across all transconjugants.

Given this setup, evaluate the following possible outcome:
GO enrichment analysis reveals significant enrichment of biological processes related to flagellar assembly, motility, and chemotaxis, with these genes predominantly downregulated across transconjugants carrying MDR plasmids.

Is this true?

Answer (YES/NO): NO